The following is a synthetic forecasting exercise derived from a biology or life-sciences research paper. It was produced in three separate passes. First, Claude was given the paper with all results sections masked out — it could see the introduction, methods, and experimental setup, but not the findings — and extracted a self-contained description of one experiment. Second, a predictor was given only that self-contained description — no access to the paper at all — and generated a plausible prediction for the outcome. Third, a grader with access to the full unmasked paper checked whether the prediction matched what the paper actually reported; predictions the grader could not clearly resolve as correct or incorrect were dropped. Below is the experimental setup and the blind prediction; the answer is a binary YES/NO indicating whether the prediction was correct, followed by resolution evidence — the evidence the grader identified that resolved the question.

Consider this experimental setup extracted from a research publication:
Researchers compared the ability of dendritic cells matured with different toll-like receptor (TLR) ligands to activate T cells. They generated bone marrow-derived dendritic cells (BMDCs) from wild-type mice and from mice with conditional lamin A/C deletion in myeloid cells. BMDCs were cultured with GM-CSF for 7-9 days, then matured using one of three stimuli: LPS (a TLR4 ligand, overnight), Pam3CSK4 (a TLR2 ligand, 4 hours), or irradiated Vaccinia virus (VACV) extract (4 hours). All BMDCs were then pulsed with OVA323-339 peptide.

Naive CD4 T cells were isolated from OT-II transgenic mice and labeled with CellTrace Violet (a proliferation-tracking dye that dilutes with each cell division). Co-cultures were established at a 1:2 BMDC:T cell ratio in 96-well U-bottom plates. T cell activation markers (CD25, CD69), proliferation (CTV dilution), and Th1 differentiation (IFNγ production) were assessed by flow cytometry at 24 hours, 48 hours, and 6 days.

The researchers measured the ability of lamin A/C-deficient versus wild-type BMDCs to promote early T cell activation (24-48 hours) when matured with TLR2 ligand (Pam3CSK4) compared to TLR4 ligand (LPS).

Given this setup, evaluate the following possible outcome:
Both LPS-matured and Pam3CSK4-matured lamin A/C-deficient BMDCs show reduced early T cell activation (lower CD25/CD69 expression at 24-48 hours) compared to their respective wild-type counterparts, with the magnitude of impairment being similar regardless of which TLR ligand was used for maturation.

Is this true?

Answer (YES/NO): NO